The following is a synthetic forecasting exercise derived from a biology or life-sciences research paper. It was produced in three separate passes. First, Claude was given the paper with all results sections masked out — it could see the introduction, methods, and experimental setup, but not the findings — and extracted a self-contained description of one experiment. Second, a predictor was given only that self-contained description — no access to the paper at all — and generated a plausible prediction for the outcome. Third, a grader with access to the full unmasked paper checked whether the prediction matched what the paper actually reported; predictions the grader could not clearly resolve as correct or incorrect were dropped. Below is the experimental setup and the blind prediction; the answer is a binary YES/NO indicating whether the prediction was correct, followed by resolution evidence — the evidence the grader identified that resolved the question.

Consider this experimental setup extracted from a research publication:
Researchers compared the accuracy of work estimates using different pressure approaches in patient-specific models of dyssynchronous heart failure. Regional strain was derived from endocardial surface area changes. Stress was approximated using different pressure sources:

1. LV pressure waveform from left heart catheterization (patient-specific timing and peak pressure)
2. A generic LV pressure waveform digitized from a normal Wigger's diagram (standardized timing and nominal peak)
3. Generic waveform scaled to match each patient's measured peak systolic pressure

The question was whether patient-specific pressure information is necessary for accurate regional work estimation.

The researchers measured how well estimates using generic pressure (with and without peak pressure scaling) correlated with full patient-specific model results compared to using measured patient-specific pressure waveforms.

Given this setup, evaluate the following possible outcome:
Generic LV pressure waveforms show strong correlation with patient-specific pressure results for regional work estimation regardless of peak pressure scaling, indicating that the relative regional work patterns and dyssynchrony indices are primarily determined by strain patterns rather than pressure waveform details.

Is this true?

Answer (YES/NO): NO